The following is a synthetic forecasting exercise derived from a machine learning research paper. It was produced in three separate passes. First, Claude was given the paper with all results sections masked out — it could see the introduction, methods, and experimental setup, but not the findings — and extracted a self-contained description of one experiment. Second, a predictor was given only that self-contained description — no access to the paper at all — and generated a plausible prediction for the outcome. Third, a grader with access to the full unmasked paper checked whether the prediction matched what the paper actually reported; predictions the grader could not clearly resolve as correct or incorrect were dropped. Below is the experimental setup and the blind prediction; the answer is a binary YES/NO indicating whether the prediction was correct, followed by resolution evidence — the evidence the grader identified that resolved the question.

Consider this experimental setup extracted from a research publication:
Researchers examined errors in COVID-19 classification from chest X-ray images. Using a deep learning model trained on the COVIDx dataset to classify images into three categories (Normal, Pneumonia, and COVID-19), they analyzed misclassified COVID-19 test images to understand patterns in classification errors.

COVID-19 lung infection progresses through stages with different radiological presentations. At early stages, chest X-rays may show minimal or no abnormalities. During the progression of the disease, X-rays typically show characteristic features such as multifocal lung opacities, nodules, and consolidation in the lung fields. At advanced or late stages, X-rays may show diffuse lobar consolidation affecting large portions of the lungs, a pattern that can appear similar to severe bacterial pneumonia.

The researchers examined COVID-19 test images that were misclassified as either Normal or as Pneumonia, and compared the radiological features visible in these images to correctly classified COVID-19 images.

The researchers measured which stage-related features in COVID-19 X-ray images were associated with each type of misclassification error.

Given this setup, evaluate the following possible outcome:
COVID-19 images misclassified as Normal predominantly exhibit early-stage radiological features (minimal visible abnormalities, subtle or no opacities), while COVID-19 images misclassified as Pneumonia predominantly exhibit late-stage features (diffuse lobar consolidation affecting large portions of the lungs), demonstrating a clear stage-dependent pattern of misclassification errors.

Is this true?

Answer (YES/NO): YES